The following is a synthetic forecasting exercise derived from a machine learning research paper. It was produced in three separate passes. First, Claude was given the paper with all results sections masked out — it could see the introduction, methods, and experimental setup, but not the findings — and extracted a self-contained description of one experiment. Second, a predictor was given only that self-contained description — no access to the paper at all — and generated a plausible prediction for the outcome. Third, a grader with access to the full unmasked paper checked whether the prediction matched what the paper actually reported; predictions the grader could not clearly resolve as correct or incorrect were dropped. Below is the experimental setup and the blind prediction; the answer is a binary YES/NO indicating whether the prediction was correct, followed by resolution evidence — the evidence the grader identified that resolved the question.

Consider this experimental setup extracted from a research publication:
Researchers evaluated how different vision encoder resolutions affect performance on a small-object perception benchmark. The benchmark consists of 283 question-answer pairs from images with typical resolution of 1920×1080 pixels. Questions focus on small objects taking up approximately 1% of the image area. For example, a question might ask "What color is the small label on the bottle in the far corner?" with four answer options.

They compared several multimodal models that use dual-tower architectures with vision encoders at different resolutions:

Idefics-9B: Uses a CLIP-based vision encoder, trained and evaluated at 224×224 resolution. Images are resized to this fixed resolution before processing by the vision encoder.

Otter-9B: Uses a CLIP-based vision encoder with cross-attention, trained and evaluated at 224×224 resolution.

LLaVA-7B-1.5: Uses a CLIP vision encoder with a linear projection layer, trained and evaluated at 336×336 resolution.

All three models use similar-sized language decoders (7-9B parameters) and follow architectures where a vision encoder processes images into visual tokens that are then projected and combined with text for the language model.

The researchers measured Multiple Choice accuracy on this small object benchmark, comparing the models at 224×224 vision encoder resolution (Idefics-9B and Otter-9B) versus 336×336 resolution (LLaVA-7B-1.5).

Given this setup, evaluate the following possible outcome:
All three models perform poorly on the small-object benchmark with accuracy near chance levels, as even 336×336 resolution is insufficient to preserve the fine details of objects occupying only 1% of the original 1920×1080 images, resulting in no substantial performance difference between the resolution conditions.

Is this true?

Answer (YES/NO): YES